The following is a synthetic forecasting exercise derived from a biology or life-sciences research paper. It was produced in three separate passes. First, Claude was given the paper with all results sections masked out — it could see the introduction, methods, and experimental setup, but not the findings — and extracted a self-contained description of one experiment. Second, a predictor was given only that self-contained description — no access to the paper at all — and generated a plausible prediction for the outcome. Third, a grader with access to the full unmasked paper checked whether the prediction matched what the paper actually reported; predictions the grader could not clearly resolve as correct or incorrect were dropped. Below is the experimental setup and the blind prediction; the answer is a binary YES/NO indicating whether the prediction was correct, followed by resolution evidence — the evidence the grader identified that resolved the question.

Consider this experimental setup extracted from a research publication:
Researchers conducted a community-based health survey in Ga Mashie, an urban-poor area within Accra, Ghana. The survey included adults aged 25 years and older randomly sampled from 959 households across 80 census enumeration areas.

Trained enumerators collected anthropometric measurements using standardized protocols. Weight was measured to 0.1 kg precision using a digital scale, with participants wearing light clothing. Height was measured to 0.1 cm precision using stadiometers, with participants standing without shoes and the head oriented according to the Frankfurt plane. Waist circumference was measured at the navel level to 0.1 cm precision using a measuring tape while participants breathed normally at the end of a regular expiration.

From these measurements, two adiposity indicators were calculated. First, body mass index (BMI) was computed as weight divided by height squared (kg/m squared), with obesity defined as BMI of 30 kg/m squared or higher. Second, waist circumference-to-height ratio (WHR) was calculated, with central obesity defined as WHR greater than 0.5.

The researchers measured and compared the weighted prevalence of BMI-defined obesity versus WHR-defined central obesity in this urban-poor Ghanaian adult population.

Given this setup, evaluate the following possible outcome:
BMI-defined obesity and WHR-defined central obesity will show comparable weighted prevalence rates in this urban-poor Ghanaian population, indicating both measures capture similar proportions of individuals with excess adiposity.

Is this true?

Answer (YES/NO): NO